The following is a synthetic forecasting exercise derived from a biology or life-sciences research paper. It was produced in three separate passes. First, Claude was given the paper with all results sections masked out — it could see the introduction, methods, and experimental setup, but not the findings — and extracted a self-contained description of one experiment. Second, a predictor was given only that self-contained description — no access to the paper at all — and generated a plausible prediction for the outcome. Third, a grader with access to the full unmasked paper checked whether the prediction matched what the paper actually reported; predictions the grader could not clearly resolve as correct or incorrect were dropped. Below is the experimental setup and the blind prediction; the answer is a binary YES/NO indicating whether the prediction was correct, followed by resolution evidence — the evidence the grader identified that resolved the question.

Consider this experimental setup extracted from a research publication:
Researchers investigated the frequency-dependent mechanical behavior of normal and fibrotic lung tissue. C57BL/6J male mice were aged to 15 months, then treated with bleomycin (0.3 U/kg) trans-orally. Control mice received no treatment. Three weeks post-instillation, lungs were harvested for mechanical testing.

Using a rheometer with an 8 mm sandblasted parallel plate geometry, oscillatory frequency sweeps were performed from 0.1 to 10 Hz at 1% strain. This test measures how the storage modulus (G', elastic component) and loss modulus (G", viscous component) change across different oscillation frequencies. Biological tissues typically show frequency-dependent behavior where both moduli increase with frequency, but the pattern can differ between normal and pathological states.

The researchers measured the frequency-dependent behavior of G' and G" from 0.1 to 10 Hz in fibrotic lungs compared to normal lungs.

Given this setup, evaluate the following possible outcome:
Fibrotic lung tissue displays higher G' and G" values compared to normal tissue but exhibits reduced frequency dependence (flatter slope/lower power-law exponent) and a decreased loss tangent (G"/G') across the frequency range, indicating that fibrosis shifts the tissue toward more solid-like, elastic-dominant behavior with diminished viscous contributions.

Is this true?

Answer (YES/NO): NO